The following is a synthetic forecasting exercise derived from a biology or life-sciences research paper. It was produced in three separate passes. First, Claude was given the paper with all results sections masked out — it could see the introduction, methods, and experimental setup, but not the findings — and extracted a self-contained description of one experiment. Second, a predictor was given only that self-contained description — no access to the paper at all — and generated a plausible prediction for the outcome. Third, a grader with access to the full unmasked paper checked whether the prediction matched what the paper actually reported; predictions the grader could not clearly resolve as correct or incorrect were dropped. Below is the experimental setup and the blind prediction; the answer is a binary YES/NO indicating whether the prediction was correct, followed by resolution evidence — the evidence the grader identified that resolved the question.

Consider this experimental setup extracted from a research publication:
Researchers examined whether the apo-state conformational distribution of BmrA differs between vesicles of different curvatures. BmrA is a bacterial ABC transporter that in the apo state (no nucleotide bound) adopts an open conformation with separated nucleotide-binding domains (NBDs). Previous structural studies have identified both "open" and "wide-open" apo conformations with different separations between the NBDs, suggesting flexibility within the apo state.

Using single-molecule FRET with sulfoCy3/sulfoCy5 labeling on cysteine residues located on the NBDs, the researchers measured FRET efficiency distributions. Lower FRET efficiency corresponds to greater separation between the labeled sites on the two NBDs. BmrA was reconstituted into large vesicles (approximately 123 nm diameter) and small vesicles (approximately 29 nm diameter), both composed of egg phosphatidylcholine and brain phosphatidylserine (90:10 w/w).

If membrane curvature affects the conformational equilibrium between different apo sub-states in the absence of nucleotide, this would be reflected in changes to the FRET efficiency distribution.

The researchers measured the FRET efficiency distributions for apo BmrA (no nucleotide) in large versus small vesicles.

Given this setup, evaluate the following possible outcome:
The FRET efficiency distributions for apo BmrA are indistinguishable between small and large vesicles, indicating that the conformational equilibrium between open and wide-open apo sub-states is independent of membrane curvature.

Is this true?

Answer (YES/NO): NO